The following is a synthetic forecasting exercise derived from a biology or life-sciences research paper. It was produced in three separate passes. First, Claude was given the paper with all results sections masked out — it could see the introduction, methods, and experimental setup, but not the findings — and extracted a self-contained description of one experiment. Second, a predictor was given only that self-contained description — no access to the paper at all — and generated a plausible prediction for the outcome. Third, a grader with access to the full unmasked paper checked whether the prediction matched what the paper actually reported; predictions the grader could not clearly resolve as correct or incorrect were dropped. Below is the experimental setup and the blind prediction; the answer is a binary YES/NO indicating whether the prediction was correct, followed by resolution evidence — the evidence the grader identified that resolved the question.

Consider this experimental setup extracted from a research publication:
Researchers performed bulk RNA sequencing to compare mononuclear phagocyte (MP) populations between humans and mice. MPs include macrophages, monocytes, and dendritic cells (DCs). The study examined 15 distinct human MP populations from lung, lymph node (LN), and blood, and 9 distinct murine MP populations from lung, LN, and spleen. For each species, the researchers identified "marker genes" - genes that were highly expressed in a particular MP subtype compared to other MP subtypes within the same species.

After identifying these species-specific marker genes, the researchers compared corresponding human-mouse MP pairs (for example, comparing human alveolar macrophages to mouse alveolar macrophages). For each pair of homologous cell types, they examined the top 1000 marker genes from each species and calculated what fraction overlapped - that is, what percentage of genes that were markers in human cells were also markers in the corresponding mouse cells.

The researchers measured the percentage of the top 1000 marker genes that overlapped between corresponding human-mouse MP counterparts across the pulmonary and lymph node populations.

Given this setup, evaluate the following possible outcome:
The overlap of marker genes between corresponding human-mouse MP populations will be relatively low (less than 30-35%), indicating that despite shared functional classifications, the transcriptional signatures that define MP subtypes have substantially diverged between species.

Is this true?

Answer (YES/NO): YES